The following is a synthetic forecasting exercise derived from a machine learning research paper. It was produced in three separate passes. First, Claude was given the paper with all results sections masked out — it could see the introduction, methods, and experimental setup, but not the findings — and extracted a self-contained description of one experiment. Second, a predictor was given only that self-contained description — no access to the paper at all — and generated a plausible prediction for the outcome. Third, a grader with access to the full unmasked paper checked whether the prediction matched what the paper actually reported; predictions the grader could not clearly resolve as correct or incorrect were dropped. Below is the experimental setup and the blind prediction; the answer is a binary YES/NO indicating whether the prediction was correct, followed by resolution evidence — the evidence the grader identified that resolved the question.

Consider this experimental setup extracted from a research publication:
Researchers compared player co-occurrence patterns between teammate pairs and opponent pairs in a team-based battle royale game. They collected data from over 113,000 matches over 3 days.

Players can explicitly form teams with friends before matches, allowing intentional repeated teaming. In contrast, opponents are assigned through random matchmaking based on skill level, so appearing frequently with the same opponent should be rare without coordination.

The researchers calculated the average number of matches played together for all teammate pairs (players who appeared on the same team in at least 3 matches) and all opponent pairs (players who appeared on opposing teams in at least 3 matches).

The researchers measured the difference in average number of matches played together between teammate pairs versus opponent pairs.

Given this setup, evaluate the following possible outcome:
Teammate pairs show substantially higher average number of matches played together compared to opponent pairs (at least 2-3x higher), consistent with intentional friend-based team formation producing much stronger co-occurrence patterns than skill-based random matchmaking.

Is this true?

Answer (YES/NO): YES